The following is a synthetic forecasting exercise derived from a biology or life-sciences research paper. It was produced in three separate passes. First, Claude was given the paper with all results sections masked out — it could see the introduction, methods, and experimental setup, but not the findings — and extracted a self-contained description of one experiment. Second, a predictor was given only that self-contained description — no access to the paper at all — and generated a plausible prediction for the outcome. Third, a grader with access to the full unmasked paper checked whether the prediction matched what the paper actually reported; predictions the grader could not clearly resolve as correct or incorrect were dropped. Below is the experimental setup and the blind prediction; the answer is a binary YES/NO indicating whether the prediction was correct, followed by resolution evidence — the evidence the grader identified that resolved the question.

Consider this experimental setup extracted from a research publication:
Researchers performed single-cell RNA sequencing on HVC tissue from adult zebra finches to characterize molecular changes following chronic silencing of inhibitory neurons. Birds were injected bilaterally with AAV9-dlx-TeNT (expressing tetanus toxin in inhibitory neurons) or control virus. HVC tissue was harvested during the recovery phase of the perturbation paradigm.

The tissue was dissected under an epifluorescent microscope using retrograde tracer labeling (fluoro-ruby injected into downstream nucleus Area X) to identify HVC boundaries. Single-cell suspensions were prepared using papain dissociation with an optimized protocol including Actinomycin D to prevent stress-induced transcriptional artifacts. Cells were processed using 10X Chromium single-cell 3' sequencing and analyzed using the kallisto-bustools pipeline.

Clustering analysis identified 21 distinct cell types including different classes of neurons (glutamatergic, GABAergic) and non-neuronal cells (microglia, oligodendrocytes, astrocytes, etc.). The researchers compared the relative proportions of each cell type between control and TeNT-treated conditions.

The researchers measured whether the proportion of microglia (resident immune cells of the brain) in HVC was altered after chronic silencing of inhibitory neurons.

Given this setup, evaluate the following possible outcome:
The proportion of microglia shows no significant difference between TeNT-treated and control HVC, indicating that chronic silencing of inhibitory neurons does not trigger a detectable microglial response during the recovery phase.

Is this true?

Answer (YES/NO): NO